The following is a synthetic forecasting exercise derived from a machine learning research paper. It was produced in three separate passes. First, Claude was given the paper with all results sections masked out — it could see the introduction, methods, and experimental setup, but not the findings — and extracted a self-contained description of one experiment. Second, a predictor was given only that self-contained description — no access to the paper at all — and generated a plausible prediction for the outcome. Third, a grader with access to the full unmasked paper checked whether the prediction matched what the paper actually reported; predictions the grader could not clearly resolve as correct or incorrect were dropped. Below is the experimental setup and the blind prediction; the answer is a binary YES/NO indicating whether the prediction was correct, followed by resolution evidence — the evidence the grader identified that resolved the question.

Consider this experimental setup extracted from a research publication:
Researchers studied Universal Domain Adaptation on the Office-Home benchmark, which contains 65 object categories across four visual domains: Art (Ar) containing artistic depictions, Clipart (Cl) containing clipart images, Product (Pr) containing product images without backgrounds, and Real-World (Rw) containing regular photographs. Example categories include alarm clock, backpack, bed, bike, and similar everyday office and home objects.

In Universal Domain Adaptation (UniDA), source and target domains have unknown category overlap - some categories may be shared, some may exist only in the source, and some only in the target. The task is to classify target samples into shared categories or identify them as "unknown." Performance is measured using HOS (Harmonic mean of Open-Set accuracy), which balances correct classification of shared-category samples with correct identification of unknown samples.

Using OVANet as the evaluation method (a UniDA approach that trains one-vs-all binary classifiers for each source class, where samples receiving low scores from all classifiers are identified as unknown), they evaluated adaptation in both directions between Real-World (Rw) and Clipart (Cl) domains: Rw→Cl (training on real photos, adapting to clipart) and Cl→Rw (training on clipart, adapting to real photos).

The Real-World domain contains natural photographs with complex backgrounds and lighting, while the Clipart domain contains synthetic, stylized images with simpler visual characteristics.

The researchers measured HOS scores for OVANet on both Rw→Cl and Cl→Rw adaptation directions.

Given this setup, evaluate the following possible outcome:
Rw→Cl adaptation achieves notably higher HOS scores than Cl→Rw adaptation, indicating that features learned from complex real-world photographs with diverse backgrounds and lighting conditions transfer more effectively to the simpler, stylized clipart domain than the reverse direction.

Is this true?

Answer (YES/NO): NO